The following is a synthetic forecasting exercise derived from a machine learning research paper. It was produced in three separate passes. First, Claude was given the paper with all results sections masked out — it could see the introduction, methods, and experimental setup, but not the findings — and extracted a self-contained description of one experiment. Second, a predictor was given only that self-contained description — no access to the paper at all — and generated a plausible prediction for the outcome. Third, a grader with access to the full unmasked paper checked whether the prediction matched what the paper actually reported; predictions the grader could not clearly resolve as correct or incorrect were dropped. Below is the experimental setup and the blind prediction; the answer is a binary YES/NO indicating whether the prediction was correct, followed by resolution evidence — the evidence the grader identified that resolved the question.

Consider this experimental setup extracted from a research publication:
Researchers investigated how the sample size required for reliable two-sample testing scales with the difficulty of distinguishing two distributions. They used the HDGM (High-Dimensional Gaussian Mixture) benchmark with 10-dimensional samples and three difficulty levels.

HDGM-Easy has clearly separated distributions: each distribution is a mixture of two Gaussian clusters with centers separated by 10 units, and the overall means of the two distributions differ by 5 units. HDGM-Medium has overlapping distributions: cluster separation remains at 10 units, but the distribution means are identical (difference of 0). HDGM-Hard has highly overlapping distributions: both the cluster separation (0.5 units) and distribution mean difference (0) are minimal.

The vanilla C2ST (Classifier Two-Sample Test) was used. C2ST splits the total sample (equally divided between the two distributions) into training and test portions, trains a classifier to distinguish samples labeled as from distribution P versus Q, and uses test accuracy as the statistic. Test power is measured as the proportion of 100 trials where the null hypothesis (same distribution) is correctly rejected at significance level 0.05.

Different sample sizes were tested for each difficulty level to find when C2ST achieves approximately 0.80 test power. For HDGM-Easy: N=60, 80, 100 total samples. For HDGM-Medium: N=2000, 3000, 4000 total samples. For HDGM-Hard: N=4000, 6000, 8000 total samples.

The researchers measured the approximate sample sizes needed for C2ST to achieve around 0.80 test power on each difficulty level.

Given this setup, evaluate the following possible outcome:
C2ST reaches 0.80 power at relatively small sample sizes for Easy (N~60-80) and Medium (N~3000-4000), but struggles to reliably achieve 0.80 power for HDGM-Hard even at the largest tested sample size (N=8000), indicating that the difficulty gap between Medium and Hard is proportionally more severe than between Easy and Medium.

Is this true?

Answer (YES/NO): NO